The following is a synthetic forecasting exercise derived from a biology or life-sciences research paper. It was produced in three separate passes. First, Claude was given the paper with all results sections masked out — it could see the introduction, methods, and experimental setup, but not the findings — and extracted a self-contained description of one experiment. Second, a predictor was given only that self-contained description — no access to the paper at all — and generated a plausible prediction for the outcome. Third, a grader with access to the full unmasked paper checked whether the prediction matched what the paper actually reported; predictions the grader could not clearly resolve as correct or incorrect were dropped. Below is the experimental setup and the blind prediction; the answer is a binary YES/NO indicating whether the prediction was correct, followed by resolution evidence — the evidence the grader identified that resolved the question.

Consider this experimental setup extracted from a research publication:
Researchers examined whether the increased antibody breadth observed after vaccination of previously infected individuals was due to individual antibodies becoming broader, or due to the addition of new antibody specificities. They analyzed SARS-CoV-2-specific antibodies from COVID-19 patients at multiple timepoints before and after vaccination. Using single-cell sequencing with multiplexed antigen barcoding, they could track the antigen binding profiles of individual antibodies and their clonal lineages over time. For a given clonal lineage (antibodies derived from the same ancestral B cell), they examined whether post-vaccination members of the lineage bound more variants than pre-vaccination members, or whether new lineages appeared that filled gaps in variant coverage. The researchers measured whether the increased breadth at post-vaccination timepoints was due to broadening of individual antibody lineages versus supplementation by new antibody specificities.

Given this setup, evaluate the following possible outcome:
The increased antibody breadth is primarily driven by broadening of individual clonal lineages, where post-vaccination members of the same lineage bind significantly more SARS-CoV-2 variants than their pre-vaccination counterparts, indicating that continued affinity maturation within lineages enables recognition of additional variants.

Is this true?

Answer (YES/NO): YES